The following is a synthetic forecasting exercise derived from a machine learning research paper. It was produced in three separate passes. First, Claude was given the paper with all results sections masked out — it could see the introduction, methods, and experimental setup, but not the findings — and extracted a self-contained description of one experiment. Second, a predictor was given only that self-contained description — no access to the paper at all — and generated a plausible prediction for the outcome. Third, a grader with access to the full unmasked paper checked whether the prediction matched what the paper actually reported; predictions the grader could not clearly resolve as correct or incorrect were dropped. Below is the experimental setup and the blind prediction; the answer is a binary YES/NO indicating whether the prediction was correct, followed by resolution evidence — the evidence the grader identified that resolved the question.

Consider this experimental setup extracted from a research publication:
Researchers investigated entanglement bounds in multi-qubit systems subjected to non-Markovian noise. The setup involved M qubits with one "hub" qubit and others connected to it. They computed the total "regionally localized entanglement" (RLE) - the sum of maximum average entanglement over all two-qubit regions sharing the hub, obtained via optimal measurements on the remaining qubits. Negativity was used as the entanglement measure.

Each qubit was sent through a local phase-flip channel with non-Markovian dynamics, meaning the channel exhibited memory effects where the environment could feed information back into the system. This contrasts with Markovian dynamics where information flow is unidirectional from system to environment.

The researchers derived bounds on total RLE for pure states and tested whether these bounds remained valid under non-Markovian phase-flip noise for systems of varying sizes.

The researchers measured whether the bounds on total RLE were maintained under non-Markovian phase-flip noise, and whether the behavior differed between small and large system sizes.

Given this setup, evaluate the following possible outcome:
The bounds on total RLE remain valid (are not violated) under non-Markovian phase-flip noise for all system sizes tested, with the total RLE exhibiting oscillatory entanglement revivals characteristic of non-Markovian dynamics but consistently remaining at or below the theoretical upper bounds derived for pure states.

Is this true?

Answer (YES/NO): NO